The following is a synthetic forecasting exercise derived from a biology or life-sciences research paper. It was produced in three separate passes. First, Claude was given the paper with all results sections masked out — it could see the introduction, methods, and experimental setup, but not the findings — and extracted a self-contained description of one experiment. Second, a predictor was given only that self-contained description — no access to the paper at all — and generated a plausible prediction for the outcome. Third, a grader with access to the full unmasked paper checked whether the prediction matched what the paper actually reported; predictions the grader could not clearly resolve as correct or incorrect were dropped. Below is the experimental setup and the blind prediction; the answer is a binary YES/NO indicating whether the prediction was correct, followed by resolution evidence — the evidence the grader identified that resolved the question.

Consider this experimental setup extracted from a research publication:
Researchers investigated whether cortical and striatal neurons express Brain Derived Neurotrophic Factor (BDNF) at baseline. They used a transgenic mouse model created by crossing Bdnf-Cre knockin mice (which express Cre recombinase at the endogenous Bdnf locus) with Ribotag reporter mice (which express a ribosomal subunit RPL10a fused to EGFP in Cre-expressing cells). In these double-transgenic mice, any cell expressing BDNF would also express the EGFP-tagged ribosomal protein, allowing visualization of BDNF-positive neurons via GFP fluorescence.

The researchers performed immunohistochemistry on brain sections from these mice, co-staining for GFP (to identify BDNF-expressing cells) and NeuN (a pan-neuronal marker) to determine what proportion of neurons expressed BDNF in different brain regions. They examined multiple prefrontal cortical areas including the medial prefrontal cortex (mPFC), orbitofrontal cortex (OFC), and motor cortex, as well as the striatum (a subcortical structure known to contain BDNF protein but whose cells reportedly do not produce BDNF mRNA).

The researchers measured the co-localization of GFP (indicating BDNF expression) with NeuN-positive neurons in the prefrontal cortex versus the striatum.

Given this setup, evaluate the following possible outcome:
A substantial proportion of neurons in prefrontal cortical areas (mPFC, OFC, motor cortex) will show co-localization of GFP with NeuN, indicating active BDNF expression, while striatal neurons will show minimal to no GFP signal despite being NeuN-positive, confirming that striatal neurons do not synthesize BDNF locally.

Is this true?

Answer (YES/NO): YES